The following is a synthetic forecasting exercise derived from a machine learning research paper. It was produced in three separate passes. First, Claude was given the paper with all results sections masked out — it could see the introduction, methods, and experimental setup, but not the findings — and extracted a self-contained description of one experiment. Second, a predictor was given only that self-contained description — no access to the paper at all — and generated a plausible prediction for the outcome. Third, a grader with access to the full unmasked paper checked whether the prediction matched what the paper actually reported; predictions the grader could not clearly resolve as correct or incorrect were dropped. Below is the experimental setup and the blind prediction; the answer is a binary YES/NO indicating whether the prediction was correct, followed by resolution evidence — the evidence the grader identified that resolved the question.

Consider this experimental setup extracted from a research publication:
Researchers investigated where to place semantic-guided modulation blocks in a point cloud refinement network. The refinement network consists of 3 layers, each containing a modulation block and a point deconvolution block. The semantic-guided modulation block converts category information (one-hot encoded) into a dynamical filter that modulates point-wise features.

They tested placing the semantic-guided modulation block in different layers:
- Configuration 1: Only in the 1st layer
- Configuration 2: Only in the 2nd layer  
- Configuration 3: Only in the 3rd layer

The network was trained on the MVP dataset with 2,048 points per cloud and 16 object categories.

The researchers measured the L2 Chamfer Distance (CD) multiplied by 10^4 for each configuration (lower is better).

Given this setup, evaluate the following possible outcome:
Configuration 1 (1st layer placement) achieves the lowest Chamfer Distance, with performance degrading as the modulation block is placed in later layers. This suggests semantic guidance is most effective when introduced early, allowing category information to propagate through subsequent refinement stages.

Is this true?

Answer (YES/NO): YES